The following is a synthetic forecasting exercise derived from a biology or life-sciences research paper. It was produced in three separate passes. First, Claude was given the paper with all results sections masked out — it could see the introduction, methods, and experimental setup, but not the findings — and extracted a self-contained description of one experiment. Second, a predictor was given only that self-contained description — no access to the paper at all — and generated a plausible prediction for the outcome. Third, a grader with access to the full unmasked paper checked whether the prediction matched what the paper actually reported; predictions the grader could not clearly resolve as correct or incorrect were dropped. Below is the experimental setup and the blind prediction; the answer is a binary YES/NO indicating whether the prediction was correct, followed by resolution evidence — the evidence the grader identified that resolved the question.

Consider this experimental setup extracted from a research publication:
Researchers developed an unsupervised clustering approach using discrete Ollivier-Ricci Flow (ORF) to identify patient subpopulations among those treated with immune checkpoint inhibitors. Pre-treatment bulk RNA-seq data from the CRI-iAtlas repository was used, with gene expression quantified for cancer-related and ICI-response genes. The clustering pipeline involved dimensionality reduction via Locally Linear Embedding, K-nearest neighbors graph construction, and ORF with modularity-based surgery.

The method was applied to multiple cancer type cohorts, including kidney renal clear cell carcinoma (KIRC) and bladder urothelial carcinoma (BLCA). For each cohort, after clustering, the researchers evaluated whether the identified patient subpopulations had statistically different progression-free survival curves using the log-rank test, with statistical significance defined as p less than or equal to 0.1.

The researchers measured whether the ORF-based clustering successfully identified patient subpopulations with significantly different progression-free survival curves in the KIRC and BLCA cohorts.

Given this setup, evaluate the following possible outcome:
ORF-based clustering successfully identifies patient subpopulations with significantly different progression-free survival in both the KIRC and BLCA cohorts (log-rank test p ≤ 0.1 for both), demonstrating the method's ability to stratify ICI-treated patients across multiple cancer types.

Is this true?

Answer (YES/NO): NO